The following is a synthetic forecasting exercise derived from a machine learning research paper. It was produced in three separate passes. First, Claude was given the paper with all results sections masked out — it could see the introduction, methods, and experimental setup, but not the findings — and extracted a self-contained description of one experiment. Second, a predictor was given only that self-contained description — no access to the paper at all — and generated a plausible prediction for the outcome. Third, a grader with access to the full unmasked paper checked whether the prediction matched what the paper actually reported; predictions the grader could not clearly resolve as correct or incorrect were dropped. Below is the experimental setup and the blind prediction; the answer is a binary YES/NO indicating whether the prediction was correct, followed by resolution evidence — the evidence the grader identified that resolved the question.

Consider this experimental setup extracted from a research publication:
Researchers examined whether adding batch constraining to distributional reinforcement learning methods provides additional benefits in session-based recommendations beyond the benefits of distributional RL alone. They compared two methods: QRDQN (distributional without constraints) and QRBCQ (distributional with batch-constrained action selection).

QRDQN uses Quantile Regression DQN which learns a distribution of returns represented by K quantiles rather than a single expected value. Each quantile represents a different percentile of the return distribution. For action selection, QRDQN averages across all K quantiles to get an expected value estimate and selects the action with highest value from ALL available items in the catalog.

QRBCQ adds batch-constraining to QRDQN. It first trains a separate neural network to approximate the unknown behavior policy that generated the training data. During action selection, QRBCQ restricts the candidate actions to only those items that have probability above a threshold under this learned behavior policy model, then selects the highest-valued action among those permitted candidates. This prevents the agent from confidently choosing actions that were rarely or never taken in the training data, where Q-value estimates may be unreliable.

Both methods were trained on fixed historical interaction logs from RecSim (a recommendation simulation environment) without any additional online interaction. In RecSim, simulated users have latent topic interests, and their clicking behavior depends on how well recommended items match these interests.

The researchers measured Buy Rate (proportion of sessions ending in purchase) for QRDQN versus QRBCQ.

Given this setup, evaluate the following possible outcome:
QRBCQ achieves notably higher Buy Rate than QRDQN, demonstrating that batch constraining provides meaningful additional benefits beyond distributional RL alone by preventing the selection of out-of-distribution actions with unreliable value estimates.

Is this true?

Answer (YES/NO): YES